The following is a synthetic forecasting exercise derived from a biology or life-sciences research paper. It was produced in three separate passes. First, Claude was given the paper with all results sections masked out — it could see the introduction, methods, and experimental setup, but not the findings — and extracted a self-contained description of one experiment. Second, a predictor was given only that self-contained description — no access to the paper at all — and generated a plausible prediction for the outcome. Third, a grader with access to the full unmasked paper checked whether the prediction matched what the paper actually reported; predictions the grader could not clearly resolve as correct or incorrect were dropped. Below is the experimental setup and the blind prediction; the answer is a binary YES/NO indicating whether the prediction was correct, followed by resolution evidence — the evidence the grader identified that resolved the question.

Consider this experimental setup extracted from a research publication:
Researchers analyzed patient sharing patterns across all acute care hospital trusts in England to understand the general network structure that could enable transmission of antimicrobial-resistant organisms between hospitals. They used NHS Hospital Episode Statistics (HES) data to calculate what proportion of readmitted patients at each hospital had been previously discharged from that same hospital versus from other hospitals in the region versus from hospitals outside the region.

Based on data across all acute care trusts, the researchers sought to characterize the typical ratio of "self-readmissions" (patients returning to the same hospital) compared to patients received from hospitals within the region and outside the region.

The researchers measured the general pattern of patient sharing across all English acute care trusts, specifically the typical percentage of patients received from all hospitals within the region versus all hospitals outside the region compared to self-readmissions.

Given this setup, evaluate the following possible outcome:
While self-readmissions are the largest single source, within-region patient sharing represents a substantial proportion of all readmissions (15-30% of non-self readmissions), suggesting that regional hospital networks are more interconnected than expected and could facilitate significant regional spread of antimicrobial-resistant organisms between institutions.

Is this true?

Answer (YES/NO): NO